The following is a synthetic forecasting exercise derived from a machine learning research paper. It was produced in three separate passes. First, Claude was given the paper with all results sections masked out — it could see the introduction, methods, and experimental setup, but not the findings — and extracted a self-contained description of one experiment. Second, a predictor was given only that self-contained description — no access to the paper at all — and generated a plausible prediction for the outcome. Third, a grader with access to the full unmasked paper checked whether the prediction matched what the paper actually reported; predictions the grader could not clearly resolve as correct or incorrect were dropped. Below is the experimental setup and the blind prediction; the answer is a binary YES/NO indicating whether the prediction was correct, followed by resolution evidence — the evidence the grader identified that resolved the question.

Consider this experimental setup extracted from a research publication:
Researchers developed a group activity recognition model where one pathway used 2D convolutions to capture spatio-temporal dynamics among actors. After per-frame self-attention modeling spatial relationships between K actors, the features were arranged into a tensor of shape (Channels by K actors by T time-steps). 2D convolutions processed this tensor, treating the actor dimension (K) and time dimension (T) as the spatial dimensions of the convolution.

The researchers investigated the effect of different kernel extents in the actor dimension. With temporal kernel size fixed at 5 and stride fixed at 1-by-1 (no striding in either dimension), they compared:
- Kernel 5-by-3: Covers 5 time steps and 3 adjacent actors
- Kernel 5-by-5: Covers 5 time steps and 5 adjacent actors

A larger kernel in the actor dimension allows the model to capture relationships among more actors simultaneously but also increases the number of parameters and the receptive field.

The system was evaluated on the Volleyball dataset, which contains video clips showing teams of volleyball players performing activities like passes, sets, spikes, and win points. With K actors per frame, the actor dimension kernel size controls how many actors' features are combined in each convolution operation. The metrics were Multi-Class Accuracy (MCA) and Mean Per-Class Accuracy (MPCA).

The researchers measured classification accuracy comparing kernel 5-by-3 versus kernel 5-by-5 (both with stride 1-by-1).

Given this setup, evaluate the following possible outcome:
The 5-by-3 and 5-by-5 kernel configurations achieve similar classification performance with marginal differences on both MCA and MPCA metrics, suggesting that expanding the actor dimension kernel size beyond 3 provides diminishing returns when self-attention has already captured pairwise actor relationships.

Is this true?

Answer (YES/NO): NO